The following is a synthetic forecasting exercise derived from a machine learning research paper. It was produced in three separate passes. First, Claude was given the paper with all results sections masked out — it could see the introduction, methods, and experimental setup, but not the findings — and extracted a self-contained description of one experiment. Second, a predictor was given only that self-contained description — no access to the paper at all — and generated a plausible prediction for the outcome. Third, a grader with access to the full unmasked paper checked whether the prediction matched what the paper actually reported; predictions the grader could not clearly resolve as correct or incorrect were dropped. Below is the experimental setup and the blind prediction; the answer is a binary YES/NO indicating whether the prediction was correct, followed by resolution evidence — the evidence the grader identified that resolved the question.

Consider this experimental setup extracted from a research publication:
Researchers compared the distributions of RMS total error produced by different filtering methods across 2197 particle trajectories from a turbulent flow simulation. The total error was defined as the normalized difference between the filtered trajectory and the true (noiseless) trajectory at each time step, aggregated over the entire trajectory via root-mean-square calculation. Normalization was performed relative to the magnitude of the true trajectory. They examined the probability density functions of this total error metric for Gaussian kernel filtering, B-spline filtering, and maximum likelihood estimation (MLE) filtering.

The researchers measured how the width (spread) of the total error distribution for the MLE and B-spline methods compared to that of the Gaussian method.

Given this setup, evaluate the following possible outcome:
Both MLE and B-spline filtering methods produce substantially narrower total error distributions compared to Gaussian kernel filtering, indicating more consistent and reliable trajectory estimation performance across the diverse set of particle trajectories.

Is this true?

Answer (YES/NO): YES